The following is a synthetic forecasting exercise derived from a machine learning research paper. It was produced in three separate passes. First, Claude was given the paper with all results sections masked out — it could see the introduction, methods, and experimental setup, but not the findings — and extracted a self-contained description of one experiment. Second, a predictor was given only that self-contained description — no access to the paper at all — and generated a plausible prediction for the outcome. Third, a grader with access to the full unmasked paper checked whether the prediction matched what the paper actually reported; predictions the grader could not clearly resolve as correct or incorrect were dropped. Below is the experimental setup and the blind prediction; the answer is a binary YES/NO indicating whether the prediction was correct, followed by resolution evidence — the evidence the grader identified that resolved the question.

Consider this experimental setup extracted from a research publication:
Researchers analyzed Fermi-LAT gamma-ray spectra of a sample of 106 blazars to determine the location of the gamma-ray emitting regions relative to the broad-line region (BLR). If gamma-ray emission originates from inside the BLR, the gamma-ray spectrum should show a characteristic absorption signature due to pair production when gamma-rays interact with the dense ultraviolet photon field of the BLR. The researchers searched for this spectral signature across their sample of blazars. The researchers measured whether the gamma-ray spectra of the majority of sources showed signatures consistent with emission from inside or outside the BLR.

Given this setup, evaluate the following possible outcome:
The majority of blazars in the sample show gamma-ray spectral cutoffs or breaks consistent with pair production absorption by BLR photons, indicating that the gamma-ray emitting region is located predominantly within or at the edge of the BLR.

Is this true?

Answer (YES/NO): NO